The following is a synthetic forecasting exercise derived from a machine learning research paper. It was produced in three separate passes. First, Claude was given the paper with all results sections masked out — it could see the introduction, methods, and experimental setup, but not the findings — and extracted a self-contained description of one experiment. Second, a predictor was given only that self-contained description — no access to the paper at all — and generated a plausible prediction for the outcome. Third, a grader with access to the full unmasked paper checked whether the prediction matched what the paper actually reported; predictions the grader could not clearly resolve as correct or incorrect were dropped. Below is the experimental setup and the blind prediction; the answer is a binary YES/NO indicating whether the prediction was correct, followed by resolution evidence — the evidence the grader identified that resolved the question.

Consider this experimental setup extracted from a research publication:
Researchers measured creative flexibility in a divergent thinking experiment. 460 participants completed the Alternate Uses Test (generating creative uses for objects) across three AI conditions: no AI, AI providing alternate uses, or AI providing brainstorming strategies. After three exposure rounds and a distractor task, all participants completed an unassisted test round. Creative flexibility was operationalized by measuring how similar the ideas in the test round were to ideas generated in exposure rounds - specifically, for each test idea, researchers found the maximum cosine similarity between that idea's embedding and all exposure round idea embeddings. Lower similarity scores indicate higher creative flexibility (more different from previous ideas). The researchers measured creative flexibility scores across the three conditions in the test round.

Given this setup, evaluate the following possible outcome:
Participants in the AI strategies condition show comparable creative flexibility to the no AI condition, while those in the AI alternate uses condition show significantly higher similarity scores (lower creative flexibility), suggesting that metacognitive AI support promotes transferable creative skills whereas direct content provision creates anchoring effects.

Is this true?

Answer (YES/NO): NO